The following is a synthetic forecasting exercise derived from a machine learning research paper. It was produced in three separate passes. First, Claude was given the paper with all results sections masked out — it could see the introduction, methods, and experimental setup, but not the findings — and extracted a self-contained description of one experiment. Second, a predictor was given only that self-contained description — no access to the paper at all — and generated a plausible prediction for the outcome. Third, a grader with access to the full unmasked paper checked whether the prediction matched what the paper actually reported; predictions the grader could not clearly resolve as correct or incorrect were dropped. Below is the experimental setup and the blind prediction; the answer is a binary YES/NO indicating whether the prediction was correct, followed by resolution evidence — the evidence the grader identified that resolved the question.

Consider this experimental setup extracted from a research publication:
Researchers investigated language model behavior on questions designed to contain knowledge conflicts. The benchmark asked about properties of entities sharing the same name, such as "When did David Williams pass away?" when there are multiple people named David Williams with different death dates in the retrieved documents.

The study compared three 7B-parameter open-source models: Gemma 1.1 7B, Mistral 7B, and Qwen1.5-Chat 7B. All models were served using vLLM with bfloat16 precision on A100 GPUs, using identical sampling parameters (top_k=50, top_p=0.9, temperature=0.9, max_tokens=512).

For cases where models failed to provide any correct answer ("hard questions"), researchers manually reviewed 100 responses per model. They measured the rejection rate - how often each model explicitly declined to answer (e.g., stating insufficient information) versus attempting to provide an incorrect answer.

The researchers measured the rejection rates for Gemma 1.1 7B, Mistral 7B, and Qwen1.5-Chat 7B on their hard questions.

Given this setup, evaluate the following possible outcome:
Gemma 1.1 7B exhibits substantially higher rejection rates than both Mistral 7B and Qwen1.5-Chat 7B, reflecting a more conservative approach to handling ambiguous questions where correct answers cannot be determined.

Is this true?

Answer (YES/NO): YES